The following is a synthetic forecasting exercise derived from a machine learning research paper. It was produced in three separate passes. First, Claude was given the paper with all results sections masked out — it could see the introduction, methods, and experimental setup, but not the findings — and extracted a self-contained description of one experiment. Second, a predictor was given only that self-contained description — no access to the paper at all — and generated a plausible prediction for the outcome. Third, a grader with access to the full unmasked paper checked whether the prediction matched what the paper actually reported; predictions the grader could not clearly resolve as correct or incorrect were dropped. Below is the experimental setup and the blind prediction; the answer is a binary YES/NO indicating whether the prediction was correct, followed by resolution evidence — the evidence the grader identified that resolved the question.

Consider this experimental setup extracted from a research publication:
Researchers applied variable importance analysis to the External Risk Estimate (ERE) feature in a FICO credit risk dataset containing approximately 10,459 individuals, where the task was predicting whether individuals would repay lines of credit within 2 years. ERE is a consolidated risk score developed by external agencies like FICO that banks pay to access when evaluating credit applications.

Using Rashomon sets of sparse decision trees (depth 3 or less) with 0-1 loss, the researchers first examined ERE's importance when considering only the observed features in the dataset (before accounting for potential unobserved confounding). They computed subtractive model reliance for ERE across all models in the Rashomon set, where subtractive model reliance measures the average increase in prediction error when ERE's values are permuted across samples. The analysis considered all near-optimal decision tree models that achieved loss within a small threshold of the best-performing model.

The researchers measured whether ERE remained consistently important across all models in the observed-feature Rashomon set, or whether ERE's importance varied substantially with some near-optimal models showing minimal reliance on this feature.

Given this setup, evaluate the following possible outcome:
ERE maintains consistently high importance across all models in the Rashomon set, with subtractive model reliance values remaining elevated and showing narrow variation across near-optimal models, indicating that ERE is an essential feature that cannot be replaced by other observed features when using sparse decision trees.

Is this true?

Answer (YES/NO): YES